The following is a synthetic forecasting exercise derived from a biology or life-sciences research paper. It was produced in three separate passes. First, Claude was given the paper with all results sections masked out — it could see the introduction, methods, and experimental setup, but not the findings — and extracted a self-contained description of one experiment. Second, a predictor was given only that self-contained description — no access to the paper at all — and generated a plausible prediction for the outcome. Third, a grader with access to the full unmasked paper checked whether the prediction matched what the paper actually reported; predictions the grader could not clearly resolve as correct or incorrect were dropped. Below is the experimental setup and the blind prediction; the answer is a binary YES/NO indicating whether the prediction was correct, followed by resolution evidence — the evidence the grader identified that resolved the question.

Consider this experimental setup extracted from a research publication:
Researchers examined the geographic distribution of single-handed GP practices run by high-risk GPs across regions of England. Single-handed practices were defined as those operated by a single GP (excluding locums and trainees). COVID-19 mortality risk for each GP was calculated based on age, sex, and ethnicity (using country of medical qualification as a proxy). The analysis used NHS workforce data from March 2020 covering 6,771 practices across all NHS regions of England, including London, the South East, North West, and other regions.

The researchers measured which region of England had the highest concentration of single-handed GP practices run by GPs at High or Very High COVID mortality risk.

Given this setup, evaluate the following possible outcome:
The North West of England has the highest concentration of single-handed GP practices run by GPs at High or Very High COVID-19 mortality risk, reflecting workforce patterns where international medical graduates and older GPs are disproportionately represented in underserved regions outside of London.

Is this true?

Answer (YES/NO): NO